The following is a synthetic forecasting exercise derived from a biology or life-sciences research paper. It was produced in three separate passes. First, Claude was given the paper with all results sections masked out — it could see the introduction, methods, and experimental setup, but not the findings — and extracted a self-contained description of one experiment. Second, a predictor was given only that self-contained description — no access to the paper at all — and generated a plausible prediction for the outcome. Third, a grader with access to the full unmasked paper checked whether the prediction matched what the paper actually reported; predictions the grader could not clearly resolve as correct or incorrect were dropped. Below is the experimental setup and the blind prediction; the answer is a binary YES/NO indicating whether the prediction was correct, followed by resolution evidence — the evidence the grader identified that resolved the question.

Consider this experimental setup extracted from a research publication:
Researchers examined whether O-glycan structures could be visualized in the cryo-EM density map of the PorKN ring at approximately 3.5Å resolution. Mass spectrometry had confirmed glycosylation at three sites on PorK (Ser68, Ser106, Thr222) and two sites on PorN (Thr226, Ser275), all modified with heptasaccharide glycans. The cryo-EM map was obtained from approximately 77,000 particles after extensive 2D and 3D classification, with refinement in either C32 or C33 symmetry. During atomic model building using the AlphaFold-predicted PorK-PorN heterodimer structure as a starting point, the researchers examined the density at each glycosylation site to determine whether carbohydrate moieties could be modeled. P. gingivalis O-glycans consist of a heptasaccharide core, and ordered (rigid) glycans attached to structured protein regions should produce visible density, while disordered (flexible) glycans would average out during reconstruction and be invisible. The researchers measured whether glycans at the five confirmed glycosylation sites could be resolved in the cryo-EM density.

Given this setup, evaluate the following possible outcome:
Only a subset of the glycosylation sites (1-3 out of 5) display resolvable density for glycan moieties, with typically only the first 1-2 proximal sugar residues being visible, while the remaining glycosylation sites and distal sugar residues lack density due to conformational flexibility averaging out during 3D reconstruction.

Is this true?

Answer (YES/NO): NO